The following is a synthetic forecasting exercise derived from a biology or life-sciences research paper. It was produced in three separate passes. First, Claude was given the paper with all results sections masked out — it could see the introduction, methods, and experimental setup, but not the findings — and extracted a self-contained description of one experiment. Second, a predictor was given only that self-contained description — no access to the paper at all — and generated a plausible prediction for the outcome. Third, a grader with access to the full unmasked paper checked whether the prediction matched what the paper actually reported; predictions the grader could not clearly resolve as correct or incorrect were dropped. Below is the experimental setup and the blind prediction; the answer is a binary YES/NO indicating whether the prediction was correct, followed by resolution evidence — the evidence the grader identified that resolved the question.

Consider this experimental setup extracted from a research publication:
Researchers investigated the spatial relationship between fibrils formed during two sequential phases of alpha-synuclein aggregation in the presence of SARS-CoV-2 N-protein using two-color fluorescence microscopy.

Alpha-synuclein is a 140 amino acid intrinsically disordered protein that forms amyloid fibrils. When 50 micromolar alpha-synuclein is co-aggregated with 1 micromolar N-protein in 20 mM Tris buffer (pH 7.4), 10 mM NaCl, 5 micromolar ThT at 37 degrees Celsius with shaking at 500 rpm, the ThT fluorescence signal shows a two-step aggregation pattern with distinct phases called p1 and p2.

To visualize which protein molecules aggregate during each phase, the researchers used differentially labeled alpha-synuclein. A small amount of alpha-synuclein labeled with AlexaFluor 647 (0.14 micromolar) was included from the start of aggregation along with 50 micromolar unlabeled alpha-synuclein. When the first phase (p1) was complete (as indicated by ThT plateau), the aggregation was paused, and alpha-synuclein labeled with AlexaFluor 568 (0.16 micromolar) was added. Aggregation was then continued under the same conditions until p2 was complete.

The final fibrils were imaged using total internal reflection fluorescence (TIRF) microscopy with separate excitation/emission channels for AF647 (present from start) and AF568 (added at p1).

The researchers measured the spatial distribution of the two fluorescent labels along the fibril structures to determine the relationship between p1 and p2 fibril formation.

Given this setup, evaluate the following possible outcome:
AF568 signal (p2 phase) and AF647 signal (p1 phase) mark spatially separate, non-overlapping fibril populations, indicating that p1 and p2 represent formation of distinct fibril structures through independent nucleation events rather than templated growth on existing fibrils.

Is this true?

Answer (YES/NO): NO